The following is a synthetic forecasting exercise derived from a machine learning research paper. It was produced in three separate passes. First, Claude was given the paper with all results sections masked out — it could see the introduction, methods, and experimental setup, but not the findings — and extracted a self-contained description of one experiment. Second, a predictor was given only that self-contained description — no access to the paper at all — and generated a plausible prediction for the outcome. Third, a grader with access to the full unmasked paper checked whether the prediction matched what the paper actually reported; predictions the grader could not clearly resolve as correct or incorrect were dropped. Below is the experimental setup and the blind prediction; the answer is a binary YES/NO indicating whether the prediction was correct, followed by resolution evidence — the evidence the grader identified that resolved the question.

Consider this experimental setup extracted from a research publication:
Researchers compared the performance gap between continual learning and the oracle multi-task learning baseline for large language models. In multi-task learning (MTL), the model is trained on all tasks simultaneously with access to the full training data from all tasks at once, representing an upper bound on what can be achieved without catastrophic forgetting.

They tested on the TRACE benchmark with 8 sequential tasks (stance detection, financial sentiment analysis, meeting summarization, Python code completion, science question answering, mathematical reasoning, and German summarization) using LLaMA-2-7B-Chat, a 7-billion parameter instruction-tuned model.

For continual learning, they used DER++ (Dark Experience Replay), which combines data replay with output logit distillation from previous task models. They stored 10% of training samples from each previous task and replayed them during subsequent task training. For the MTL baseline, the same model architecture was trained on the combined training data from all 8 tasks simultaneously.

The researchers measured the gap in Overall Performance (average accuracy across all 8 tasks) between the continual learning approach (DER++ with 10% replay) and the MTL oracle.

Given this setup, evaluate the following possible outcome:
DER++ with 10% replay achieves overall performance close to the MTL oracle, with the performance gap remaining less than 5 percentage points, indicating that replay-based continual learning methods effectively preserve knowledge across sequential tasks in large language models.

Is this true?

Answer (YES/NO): NO